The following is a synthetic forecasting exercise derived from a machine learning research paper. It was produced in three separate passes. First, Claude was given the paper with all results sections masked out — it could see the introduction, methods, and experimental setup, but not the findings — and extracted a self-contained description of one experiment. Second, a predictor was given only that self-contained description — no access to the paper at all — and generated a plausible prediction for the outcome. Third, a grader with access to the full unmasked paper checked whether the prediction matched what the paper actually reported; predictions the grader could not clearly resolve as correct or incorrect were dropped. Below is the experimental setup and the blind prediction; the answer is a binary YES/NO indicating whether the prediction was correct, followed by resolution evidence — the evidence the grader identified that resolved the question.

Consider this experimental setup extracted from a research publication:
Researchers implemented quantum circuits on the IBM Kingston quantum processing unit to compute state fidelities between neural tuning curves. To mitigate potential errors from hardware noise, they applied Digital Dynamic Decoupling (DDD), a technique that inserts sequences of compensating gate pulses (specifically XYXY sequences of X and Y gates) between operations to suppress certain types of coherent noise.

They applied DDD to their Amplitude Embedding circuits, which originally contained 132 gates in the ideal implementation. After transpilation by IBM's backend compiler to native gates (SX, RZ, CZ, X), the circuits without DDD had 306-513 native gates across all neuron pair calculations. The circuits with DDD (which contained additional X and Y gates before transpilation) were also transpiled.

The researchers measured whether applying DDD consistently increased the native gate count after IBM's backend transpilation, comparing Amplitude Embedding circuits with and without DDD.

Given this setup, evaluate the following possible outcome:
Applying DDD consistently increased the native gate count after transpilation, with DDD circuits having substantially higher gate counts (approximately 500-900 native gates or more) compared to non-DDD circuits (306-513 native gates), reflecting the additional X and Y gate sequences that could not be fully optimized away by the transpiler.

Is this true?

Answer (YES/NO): NO